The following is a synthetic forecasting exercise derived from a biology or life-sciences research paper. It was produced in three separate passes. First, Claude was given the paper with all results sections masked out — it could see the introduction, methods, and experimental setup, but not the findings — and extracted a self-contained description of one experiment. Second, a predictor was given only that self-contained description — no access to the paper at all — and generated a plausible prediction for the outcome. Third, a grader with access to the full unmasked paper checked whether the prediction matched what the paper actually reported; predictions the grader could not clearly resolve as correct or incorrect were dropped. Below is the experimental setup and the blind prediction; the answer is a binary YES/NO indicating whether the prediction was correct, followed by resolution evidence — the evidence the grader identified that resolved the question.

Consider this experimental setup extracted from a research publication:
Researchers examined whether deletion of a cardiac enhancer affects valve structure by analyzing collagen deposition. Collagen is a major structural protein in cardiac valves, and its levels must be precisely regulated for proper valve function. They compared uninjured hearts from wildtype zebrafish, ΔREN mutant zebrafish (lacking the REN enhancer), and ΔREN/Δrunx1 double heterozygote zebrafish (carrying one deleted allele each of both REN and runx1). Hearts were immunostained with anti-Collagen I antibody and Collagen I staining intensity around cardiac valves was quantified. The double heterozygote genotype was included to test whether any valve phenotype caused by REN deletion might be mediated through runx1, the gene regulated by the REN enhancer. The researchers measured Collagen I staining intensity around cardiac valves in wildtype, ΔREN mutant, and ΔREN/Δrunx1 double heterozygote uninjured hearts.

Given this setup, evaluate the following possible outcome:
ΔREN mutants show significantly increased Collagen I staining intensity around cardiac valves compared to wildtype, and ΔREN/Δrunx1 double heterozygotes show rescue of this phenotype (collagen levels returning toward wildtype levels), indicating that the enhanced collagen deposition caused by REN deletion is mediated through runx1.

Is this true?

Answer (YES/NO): NO